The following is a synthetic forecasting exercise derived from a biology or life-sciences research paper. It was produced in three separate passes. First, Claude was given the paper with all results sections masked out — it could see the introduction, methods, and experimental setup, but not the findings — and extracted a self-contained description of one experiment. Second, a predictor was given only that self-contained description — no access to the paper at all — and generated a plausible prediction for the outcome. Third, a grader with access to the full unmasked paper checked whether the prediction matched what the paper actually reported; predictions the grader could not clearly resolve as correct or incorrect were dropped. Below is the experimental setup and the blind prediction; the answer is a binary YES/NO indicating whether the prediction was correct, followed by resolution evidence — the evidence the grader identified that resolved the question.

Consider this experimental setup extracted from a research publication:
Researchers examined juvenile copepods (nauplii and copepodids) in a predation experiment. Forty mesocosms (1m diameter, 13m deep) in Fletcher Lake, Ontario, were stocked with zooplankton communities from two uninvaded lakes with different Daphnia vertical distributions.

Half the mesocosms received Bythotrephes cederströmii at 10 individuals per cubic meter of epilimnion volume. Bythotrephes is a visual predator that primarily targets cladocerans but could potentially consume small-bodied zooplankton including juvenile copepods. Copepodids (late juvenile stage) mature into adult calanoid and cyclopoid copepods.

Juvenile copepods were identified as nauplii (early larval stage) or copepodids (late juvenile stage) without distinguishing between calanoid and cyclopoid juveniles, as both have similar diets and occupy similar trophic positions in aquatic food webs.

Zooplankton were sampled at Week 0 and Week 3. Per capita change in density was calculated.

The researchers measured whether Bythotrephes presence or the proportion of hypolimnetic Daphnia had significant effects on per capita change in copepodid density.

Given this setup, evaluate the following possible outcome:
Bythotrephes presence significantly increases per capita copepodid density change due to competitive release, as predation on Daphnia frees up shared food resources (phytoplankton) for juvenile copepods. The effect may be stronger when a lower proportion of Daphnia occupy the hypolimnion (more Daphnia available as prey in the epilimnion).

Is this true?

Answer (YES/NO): NO